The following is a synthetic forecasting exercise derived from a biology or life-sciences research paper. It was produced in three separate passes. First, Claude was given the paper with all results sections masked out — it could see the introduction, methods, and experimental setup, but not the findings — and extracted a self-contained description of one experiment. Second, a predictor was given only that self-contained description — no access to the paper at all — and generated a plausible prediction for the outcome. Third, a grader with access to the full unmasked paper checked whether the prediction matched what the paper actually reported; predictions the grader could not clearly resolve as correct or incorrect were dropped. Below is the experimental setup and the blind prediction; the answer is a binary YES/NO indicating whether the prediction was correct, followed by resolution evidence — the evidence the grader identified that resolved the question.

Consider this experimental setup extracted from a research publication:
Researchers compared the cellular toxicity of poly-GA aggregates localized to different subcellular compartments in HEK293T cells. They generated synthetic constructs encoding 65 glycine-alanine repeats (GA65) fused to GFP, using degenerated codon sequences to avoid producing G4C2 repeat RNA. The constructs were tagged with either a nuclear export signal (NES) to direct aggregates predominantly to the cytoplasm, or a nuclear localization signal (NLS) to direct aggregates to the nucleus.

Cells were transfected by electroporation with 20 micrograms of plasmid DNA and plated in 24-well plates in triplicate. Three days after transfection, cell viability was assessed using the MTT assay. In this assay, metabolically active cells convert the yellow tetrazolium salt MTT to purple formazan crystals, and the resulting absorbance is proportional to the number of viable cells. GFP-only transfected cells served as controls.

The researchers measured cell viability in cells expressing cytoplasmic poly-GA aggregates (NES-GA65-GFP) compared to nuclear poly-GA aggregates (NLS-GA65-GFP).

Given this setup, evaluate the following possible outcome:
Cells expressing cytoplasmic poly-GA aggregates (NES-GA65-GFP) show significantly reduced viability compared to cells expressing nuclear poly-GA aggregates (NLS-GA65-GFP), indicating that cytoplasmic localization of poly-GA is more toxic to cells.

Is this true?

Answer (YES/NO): NO